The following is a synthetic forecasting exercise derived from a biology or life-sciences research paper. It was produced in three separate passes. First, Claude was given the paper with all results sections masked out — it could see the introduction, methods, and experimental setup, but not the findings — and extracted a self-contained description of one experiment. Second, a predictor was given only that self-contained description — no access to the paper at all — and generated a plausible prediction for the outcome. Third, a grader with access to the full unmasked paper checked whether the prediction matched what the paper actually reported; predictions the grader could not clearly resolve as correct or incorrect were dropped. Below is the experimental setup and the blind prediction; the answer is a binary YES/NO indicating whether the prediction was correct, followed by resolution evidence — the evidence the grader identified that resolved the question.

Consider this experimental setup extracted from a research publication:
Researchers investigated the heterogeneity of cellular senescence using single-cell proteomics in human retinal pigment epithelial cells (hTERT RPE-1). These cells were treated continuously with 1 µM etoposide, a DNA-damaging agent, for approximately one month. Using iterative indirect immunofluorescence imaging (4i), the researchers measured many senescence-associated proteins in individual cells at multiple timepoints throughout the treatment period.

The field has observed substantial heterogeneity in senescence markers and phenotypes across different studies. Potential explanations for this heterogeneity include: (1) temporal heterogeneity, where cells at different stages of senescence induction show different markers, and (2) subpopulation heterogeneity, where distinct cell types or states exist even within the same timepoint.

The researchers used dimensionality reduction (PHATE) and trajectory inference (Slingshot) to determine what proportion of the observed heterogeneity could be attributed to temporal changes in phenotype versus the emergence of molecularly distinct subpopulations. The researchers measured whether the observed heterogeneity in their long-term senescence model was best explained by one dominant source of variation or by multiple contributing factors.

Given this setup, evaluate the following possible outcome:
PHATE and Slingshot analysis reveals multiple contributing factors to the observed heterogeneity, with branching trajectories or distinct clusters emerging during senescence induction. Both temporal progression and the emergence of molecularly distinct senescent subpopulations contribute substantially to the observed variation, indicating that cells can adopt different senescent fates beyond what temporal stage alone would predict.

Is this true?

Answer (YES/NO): YES